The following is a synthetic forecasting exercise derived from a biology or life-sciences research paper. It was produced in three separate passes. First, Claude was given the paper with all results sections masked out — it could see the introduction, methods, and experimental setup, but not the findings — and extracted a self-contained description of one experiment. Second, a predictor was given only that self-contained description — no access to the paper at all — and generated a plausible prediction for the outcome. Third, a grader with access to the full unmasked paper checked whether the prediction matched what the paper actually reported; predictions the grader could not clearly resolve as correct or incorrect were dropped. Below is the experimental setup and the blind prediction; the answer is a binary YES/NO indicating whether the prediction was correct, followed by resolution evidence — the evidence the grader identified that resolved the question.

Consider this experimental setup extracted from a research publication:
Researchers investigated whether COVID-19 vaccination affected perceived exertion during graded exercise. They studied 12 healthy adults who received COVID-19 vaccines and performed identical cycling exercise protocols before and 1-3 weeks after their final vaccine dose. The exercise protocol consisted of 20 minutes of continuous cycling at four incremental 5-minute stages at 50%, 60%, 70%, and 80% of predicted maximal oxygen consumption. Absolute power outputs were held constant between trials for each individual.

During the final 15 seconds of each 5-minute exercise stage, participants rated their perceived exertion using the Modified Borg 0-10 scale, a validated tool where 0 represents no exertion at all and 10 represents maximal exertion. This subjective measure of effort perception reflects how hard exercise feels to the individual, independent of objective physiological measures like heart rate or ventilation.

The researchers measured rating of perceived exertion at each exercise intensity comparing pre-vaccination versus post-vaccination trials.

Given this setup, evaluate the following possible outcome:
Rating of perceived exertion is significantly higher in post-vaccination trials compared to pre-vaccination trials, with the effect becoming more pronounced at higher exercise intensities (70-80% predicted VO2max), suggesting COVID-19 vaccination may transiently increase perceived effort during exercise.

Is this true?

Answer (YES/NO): NO